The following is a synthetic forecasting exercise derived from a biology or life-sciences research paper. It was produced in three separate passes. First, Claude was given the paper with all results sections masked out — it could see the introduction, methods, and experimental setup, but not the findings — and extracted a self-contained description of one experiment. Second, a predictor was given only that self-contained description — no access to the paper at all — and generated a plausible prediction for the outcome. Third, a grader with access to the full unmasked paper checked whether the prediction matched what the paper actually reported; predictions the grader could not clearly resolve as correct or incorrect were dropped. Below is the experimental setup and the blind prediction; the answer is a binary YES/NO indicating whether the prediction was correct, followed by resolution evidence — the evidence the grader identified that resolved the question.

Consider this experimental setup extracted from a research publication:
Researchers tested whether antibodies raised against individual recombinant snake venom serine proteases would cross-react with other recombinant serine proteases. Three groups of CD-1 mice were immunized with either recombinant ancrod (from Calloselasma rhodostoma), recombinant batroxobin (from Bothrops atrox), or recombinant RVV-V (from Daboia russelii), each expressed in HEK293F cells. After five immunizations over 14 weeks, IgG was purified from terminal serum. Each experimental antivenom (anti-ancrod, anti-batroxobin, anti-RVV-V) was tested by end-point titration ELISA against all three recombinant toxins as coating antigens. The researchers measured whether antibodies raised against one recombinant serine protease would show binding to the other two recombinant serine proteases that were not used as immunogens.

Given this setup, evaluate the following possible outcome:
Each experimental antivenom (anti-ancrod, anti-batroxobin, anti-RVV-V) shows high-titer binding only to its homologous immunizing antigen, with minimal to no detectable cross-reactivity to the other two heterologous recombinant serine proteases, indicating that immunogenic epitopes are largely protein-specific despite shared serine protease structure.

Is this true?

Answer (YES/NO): NO